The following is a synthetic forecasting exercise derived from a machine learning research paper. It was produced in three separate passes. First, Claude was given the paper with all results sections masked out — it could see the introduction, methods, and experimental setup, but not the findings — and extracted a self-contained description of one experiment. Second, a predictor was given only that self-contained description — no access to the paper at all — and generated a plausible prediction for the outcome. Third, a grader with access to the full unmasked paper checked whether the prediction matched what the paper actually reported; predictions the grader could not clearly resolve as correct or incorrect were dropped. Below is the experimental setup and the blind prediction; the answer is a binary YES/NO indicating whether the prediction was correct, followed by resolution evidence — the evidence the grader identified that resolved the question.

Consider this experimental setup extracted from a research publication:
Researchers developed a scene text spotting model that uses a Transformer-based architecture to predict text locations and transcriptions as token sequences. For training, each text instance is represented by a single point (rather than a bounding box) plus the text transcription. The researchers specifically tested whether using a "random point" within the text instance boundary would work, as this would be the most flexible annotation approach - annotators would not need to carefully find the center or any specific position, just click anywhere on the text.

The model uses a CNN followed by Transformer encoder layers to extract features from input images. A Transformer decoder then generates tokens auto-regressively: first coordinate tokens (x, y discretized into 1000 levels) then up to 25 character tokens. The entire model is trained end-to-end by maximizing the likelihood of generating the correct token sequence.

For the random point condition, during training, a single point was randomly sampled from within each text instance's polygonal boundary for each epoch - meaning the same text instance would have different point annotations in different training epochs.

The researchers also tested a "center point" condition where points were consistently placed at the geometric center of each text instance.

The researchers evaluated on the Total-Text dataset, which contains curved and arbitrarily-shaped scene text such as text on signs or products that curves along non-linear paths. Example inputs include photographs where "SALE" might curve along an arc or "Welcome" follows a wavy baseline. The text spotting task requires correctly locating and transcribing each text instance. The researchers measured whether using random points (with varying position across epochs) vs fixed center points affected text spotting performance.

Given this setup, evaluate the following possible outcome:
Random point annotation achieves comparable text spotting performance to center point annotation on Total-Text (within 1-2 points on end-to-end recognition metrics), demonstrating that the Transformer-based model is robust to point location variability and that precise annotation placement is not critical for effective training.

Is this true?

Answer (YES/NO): YES